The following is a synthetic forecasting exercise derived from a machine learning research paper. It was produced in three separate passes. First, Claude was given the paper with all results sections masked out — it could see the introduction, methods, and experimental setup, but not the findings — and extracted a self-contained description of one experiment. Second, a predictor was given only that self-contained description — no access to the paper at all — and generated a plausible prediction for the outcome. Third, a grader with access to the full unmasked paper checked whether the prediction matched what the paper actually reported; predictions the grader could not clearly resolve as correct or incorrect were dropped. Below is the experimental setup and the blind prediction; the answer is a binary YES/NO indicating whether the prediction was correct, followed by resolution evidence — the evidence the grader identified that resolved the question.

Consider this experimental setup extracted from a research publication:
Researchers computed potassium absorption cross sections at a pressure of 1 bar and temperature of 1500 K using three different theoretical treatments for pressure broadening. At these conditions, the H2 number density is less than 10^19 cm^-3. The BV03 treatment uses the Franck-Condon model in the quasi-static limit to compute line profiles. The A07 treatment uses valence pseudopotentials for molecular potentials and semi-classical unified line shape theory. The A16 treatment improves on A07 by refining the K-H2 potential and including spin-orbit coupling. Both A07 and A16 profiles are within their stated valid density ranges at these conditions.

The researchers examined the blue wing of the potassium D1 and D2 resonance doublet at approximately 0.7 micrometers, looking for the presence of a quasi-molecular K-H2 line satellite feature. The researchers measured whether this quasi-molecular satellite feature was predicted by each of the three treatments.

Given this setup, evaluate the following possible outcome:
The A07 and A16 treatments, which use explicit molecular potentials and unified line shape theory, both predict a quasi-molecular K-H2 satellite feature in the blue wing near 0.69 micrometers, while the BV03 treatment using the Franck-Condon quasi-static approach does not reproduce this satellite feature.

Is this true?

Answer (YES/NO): YES